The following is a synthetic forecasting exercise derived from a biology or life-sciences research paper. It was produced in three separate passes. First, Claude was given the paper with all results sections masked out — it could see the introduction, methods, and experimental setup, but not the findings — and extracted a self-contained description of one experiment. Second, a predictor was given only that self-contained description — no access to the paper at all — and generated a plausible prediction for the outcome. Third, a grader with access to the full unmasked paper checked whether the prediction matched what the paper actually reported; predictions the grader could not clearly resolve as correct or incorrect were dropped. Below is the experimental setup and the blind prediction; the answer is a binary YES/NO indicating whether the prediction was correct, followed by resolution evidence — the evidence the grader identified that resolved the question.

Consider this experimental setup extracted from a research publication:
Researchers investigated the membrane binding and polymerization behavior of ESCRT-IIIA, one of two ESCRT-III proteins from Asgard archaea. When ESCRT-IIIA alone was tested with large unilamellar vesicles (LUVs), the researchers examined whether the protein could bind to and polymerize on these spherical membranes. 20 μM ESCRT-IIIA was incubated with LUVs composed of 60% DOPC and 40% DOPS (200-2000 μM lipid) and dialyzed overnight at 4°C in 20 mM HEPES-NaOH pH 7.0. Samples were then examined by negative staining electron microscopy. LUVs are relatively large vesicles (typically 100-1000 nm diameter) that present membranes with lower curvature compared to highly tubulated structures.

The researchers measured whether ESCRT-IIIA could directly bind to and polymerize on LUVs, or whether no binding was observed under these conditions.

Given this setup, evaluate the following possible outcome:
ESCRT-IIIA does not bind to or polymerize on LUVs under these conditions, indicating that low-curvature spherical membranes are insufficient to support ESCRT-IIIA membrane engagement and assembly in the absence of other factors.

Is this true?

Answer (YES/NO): NO